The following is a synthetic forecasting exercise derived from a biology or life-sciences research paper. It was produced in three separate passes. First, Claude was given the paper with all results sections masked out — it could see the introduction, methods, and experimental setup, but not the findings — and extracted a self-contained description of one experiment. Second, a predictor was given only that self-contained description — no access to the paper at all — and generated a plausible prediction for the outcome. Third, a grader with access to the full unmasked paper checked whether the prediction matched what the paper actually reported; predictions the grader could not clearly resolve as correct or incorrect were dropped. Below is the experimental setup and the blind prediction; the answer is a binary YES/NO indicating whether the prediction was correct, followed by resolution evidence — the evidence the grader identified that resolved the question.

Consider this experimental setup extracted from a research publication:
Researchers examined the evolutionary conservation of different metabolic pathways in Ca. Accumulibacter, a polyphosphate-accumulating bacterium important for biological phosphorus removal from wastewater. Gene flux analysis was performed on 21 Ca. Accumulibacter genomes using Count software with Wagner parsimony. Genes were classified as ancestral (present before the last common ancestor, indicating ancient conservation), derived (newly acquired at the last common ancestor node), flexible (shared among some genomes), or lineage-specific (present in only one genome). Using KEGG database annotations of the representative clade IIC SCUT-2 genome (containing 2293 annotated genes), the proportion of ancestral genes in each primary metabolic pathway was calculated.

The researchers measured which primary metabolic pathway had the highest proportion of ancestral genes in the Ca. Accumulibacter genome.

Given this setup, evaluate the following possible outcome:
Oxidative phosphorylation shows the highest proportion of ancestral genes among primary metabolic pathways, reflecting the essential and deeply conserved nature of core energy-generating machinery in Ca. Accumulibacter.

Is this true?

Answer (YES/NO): NO